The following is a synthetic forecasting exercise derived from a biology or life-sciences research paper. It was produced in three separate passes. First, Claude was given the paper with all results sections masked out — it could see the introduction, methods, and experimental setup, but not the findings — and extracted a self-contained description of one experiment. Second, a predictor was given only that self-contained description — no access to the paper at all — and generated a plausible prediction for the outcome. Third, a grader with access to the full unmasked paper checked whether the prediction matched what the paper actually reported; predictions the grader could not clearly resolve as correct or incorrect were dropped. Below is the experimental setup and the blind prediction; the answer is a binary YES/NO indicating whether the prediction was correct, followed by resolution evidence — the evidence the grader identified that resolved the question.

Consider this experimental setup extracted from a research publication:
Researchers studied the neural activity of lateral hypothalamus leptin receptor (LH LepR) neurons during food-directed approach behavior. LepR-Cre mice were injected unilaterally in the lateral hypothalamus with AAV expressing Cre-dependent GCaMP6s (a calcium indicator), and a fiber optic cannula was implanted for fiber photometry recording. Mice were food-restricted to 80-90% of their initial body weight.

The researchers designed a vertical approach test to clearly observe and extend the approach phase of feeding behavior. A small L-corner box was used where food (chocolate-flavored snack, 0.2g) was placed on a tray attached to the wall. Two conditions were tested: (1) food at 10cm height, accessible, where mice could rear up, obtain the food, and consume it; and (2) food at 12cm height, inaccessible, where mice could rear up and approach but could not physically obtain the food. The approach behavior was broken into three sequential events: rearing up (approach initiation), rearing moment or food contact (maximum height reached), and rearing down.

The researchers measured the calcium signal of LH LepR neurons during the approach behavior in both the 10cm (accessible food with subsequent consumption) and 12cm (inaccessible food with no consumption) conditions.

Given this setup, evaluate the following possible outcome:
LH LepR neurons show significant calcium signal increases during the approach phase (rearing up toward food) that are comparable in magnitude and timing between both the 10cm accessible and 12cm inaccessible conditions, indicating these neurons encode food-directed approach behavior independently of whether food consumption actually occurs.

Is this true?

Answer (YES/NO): NO